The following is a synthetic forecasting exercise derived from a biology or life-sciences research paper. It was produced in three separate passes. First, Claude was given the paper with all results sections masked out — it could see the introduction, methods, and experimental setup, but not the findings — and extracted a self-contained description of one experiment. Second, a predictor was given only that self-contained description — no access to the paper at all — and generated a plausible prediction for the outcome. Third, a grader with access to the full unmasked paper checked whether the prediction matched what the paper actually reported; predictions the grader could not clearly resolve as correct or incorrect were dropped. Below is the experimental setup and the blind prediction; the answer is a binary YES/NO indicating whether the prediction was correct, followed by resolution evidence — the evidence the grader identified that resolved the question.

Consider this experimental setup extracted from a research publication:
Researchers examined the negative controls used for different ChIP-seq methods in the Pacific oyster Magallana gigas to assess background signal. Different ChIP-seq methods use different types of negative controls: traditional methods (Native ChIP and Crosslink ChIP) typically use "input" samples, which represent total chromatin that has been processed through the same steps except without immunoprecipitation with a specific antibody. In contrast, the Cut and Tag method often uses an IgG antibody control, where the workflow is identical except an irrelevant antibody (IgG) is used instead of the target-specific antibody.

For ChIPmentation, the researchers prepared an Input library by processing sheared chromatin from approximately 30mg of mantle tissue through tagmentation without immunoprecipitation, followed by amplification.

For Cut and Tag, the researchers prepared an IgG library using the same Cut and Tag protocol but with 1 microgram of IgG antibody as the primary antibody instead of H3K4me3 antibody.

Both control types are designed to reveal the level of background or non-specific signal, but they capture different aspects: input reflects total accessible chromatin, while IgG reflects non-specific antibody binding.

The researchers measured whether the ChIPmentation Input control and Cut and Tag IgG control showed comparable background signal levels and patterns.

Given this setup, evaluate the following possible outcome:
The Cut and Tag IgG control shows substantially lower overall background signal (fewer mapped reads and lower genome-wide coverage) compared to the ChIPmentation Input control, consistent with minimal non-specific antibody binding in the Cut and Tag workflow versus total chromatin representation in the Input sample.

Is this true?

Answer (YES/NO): YES